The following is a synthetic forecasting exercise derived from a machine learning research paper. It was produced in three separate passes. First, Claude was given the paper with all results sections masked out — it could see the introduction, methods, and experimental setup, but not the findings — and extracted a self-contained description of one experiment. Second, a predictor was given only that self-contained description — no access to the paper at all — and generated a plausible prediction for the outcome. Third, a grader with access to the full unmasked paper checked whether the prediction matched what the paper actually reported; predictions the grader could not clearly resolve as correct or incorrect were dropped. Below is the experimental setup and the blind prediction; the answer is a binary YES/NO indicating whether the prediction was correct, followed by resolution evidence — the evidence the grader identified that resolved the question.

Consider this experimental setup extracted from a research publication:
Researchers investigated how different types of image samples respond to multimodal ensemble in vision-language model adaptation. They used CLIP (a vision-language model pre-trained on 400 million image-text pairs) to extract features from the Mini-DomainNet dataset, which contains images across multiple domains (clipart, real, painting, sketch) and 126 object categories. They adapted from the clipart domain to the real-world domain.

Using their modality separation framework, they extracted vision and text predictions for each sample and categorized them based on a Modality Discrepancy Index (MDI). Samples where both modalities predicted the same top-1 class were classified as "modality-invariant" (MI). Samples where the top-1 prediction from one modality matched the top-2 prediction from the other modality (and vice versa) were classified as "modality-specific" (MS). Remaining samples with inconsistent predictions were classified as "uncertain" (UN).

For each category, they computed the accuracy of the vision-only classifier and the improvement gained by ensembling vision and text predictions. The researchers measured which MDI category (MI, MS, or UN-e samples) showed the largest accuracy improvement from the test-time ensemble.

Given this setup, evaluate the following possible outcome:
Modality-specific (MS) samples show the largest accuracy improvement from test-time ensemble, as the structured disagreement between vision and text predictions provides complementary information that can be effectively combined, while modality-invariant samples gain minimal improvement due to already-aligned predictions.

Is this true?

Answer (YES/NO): YES